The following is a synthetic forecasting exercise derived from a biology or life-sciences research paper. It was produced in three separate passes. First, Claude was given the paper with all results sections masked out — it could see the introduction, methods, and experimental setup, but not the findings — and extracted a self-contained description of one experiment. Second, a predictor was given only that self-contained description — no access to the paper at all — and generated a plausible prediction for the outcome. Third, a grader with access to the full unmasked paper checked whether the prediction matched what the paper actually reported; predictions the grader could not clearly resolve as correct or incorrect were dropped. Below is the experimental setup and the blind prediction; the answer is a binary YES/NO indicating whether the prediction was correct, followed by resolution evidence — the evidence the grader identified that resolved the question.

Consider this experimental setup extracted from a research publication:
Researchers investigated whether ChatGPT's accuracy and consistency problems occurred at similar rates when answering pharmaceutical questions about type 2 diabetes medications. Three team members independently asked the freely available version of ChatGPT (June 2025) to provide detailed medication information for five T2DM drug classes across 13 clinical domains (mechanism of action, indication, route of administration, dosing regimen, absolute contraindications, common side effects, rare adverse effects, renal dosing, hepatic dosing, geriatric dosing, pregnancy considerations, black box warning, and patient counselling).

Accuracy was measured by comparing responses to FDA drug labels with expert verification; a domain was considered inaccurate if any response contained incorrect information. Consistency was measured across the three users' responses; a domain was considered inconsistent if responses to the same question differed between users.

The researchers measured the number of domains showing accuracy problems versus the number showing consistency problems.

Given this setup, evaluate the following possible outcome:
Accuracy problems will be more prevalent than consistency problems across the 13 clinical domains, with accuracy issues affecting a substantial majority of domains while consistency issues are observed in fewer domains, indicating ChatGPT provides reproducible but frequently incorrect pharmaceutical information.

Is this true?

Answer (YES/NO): NO